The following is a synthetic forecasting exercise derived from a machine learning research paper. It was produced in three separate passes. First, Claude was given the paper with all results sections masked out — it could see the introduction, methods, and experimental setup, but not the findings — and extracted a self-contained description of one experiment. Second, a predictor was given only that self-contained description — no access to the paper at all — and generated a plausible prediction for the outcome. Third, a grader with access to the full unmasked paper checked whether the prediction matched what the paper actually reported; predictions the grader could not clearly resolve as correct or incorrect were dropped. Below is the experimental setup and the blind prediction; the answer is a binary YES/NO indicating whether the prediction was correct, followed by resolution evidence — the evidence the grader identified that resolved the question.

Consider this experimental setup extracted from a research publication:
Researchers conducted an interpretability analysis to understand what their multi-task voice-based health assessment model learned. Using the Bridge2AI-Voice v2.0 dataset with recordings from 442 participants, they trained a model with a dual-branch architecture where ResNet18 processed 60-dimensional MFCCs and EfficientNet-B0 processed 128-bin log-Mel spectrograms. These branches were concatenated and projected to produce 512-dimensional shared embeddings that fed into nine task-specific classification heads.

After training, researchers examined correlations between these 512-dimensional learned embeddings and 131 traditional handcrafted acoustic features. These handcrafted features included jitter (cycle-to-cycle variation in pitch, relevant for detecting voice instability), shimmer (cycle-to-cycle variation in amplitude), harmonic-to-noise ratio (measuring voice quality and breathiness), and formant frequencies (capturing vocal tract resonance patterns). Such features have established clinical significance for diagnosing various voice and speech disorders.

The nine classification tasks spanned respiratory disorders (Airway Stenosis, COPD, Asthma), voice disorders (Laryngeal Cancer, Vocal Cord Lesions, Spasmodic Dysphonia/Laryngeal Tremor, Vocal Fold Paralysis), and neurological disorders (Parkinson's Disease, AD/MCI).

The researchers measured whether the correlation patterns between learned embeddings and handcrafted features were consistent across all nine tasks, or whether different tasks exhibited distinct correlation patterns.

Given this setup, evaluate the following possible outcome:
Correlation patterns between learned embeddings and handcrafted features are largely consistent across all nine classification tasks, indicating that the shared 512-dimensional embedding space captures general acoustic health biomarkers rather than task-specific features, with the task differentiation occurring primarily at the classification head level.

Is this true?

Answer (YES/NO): NO